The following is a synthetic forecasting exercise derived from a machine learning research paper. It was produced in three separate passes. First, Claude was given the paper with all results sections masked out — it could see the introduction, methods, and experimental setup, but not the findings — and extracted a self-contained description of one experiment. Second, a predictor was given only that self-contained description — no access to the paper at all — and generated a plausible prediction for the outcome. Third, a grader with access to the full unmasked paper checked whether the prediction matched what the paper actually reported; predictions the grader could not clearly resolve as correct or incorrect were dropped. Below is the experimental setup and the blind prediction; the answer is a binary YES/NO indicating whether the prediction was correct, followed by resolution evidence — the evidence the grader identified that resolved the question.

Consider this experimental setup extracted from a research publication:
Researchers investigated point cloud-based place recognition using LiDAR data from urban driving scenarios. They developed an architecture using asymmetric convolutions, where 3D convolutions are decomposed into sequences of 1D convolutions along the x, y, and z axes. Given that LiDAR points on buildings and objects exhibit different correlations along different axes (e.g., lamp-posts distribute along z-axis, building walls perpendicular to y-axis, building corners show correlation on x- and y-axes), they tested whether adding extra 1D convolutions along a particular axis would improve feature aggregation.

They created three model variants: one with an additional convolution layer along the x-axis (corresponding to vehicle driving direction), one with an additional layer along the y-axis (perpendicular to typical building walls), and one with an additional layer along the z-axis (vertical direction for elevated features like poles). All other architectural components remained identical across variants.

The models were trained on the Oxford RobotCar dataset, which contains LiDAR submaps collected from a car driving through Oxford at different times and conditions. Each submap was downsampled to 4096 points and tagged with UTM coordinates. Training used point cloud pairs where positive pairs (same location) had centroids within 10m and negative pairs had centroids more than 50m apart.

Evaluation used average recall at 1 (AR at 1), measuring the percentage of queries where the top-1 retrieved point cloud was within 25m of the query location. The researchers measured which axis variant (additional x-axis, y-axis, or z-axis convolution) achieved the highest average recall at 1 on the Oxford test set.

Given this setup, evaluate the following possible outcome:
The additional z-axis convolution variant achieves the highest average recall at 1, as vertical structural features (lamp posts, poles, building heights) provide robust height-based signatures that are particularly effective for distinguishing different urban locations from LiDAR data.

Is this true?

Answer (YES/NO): NO